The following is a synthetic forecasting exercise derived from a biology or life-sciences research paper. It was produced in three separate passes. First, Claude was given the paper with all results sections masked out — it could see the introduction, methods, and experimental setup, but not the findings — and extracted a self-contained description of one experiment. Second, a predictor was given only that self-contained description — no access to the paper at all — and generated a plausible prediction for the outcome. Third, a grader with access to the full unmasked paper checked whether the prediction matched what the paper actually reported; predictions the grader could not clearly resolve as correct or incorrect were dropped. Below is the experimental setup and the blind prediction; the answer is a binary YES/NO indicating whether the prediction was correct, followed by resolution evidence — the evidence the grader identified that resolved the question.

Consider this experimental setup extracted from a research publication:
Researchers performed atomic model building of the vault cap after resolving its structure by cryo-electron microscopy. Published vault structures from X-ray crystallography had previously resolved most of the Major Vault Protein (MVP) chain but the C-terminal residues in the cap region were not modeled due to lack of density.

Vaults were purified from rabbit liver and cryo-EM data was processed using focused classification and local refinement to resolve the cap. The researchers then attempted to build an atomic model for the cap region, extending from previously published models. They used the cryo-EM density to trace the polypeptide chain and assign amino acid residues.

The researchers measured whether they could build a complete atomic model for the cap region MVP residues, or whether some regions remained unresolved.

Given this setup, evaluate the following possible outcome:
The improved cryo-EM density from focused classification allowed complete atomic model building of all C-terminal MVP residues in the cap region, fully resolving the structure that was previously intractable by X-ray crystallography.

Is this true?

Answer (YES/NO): NO